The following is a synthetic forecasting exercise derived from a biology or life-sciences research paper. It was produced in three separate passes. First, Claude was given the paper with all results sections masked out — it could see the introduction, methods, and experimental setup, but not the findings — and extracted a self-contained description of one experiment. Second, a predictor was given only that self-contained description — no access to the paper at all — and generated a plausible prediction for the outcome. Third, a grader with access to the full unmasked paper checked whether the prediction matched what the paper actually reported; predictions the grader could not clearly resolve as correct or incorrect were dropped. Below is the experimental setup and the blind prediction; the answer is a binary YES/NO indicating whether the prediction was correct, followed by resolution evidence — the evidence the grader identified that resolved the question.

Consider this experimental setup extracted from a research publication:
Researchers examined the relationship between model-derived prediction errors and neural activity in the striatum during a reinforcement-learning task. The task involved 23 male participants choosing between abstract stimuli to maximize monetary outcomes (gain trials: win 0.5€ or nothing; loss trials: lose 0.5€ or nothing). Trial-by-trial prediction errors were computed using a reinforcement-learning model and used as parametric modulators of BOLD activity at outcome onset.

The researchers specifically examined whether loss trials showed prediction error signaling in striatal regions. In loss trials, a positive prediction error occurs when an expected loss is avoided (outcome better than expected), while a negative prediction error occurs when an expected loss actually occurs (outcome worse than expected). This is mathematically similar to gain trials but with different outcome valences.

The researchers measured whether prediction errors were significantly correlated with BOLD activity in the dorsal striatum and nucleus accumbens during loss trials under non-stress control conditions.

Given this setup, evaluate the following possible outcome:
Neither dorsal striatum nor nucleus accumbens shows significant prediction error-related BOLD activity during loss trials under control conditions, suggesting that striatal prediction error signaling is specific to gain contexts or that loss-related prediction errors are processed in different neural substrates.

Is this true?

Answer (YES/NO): NO